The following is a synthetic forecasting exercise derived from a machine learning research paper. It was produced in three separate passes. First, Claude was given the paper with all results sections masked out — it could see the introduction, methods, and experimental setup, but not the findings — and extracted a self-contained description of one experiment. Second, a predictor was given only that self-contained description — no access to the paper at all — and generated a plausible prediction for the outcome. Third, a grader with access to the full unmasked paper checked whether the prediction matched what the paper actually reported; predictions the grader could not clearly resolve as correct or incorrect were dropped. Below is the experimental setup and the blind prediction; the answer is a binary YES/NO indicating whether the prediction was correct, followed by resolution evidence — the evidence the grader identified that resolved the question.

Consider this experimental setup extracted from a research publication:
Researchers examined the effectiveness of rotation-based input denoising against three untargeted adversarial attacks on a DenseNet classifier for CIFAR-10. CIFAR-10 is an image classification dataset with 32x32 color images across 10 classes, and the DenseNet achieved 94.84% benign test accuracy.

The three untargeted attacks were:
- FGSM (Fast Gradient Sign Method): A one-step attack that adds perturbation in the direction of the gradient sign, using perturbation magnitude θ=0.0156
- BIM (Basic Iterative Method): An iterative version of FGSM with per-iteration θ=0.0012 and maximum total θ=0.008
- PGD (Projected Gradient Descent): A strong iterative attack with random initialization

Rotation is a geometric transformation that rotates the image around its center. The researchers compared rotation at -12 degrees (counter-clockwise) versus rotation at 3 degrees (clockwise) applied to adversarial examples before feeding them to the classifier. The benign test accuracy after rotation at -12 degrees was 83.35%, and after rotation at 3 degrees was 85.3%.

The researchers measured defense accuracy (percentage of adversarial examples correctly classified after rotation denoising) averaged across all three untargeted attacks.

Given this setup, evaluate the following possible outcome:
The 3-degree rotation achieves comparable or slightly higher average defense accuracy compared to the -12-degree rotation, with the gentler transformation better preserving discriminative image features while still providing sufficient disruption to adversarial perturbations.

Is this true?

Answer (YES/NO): NO